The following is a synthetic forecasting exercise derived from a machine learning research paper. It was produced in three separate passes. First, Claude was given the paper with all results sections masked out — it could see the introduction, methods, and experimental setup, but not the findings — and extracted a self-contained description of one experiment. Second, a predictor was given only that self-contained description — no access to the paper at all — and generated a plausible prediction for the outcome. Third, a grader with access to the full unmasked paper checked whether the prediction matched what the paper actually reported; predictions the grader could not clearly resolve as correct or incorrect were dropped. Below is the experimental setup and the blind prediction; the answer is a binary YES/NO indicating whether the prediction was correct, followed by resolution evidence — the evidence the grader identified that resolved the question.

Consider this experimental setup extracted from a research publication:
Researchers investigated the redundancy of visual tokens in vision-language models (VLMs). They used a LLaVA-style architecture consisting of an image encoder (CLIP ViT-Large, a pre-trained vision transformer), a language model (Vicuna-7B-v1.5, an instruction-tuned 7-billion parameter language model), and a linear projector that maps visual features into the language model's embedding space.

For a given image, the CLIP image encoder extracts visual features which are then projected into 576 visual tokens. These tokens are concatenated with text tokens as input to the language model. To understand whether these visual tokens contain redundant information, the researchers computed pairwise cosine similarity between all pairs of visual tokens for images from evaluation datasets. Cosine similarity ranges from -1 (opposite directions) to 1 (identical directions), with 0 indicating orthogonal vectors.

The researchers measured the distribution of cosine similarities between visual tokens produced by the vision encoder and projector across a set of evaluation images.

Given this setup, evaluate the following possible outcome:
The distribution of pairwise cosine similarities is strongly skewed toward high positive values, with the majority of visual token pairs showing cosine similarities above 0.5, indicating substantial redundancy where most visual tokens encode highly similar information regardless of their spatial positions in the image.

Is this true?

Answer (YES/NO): YES